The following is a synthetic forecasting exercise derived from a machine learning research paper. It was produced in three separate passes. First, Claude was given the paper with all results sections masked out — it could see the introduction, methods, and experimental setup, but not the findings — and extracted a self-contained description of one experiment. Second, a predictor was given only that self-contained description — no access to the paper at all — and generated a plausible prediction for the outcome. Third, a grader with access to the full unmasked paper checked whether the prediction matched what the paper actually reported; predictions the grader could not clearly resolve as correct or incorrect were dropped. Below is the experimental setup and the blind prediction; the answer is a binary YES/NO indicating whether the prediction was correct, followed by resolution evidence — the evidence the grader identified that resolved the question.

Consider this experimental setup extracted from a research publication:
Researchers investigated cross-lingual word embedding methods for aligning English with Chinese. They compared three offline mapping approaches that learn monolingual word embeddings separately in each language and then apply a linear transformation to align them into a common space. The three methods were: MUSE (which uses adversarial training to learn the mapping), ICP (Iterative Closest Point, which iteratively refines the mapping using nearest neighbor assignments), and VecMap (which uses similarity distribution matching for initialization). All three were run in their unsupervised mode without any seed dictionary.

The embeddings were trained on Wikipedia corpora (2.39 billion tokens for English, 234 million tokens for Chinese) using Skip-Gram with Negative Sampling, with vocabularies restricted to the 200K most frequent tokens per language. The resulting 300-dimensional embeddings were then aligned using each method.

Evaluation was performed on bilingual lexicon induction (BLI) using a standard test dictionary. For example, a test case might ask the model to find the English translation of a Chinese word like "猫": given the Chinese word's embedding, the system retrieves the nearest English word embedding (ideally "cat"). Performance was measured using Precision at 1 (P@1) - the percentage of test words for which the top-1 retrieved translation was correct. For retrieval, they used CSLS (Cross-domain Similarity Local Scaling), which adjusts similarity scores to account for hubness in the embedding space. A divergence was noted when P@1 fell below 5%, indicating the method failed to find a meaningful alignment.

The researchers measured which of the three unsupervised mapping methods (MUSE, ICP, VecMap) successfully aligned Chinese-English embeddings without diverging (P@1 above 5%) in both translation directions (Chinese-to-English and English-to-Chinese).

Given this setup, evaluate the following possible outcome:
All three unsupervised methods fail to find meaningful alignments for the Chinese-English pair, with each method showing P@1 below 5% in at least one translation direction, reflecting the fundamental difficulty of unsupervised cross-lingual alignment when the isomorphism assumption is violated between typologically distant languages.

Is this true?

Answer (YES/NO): NO